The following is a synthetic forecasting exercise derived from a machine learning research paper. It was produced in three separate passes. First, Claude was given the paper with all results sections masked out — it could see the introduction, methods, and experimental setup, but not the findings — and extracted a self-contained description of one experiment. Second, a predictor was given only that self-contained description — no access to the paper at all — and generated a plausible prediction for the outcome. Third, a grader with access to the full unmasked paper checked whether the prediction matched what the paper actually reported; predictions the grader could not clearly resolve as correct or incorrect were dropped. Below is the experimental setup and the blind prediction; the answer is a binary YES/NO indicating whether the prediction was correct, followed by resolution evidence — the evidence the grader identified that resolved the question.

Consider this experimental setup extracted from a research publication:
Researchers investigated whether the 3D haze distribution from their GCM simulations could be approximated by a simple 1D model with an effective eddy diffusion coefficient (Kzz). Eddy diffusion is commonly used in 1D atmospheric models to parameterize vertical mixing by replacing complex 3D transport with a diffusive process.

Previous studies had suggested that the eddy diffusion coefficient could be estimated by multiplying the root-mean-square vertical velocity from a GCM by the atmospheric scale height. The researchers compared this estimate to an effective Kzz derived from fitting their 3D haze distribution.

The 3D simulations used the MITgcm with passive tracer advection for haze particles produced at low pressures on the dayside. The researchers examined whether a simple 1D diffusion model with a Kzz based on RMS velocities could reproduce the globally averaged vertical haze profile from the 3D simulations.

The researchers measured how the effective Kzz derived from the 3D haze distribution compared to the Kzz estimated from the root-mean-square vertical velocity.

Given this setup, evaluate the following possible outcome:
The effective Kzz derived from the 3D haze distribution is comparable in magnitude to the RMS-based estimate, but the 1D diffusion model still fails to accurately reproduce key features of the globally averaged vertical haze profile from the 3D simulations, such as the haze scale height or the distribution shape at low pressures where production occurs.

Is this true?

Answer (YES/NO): NO